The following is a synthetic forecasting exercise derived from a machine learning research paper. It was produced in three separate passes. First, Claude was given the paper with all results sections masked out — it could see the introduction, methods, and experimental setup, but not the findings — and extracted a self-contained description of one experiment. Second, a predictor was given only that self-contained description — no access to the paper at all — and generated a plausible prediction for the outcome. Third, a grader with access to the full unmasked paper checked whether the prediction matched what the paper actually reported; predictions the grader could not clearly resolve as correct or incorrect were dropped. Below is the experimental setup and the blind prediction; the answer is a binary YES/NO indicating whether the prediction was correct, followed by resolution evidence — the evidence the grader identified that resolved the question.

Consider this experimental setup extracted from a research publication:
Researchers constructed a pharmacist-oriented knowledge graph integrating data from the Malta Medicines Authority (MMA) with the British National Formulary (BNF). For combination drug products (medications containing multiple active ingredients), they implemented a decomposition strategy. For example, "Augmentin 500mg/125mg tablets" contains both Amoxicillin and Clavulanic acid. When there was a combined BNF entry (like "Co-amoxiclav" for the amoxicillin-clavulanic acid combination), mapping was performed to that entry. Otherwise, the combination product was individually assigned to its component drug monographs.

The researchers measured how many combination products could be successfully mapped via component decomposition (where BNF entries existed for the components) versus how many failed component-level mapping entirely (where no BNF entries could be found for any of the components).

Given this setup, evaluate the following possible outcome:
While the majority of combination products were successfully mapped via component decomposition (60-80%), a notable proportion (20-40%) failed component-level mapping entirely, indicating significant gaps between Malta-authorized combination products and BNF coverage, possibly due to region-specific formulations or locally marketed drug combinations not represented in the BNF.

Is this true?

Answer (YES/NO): NO